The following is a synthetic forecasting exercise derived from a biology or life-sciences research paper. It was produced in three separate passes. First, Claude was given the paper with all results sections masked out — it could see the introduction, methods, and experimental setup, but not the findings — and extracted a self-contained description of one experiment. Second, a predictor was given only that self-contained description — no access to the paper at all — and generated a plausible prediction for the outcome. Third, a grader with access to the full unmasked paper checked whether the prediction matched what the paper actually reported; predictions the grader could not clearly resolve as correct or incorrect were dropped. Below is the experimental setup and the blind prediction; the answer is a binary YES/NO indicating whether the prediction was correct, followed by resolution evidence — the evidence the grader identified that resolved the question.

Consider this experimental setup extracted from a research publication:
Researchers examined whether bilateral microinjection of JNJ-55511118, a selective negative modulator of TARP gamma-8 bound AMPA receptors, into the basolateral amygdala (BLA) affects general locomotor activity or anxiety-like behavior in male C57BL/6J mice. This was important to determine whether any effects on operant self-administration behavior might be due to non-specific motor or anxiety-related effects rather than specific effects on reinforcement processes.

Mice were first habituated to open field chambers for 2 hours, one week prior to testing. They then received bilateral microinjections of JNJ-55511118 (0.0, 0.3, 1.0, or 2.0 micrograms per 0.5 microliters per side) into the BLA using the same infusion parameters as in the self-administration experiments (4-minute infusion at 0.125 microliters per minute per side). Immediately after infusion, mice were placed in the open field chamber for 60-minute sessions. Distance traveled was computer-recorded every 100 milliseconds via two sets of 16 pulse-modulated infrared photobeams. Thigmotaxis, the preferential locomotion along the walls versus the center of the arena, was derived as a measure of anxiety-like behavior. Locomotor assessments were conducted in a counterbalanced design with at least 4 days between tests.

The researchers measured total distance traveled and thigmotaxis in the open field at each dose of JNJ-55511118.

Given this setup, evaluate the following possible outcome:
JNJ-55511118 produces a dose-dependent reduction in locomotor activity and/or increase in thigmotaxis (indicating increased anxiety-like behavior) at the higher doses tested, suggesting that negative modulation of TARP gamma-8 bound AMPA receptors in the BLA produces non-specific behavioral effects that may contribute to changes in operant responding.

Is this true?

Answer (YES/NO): NO